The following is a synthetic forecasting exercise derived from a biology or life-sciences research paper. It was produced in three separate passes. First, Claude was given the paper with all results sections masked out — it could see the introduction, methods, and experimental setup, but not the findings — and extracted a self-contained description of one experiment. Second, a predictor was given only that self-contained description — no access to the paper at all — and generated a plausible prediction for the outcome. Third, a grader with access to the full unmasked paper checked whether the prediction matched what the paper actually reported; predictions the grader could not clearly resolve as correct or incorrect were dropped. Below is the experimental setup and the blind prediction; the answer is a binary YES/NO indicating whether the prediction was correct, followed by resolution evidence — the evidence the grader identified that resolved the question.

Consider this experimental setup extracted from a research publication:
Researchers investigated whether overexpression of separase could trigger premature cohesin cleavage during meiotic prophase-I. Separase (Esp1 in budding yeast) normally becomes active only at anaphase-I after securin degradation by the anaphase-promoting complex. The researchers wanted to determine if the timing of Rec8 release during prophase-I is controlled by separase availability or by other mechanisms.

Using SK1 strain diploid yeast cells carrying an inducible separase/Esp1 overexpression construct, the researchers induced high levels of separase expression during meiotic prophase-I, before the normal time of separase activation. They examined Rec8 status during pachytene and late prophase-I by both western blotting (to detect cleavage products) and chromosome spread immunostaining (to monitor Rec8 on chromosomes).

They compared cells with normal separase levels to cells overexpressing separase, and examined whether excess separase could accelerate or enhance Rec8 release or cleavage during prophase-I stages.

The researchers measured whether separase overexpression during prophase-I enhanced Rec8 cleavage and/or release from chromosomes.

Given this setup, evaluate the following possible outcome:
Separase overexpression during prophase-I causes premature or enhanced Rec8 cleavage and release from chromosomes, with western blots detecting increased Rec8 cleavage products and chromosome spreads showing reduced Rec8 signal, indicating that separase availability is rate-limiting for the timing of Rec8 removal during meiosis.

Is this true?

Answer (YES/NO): NO